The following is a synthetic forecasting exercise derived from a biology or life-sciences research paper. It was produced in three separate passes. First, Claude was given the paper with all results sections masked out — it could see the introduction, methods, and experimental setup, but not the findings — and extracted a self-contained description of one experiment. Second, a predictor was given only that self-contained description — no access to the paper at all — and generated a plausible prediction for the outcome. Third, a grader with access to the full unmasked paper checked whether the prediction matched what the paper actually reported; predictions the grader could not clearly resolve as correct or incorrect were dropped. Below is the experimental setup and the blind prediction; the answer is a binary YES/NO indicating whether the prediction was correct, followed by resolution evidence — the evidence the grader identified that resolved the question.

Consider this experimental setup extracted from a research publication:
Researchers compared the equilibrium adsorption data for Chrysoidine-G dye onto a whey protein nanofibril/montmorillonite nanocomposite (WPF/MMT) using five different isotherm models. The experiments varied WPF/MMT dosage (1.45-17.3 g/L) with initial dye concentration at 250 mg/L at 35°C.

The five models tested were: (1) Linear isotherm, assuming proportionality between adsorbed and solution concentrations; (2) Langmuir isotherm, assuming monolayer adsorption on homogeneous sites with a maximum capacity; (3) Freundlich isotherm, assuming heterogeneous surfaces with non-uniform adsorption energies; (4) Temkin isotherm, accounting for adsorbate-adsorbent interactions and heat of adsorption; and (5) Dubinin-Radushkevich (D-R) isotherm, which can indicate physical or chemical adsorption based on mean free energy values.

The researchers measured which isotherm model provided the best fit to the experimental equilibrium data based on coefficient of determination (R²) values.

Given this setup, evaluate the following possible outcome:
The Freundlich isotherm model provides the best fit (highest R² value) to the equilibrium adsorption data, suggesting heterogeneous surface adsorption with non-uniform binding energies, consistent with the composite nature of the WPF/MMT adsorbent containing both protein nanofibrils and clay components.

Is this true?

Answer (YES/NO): NO